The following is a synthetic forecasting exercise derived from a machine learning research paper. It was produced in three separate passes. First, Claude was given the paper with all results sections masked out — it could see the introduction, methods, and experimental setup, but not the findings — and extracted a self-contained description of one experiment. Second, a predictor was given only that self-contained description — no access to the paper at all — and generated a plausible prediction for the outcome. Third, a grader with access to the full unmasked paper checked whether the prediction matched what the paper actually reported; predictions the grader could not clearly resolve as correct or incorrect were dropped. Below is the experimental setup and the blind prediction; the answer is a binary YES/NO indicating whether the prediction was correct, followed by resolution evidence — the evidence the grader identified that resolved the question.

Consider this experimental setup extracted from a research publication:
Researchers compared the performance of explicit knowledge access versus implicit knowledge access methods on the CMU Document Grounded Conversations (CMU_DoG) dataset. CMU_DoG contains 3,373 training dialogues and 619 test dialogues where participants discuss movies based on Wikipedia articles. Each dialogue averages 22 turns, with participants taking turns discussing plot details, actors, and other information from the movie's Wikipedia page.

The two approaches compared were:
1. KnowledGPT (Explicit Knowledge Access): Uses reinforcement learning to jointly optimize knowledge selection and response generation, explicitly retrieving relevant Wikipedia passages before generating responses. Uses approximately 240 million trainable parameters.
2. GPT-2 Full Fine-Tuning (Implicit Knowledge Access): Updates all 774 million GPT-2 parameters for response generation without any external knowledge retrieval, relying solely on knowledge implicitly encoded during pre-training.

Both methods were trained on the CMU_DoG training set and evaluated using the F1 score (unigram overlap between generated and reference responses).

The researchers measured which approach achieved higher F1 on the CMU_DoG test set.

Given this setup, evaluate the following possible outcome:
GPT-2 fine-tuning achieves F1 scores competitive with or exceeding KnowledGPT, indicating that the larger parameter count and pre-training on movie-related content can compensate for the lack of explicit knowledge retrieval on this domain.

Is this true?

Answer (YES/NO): YES